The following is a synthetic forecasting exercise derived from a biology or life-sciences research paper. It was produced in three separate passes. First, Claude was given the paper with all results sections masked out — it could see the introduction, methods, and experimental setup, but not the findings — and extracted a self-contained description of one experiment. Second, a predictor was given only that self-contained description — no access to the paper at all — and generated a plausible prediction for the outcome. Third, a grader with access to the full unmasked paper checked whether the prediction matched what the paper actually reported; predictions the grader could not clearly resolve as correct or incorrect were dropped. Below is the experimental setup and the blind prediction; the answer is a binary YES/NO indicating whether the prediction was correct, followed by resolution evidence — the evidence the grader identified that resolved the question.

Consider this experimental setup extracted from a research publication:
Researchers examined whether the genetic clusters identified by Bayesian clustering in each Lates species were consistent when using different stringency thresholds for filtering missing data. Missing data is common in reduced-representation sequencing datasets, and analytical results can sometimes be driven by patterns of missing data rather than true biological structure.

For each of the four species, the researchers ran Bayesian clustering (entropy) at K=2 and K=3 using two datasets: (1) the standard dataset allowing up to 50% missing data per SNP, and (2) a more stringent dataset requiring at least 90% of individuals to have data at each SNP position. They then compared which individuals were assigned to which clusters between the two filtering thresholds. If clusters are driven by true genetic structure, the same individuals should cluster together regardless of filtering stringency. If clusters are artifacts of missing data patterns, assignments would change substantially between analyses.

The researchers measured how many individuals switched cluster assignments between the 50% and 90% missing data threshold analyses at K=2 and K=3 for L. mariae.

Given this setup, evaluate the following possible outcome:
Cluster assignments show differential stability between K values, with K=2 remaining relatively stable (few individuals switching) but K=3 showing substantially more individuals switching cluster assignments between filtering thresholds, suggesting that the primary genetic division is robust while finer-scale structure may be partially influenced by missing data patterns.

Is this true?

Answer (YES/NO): YES